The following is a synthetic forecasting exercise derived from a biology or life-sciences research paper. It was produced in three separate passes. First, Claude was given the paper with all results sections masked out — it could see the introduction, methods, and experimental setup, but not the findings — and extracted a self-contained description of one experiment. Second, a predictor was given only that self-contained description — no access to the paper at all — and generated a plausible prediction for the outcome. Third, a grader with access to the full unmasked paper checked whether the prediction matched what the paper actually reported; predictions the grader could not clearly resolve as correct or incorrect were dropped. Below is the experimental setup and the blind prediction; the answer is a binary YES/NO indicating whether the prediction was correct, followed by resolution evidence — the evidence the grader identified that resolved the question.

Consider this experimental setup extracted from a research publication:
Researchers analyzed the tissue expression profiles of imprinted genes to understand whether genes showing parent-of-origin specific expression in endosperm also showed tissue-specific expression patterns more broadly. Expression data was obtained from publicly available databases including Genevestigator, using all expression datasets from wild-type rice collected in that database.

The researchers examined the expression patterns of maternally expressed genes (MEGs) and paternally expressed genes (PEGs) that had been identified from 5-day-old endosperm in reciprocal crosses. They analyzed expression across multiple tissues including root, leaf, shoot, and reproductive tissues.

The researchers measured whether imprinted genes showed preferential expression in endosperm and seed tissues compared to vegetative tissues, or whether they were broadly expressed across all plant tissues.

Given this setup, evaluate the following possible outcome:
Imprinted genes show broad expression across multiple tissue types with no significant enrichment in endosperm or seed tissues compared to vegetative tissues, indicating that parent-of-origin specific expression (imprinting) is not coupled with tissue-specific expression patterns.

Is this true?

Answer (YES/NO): NO